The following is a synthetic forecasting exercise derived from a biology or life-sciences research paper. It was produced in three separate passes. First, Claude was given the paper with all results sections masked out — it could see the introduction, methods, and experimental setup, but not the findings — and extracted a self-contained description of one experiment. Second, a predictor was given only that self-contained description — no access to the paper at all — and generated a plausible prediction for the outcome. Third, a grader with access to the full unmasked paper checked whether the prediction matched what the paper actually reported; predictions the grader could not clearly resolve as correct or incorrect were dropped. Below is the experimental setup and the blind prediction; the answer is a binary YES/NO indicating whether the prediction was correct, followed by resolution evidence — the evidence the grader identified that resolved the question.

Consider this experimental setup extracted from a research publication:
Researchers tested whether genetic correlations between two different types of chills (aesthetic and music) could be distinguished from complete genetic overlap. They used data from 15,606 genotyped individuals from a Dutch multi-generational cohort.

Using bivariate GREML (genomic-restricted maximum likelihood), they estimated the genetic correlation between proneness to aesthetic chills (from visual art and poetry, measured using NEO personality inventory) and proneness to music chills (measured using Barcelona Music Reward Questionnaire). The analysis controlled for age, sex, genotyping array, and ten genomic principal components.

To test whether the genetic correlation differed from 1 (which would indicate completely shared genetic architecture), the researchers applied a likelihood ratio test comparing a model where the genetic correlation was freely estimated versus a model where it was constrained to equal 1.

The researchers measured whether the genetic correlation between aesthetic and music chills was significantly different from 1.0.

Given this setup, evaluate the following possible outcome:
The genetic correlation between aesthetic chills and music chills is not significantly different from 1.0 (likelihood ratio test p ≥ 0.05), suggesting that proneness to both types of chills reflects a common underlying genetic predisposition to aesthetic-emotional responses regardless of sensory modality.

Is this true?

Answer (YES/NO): NO